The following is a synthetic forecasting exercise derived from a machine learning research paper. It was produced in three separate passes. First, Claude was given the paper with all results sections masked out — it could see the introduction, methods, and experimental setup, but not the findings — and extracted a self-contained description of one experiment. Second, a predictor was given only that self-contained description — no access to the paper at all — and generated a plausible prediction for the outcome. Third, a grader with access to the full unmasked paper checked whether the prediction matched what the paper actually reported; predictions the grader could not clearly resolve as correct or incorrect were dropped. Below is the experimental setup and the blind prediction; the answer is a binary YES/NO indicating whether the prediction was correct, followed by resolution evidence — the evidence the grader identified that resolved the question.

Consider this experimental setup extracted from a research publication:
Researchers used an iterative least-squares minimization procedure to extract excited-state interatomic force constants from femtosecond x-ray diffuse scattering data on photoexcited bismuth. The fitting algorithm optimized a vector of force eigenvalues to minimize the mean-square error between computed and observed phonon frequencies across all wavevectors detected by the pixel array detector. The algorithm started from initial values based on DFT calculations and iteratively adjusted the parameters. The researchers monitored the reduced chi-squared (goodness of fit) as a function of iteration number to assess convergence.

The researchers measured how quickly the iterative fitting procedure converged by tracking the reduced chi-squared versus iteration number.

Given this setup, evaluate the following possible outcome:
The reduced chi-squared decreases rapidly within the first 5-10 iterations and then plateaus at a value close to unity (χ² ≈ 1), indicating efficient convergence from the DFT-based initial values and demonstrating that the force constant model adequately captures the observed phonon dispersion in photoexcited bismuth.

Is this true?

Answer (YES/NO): NO